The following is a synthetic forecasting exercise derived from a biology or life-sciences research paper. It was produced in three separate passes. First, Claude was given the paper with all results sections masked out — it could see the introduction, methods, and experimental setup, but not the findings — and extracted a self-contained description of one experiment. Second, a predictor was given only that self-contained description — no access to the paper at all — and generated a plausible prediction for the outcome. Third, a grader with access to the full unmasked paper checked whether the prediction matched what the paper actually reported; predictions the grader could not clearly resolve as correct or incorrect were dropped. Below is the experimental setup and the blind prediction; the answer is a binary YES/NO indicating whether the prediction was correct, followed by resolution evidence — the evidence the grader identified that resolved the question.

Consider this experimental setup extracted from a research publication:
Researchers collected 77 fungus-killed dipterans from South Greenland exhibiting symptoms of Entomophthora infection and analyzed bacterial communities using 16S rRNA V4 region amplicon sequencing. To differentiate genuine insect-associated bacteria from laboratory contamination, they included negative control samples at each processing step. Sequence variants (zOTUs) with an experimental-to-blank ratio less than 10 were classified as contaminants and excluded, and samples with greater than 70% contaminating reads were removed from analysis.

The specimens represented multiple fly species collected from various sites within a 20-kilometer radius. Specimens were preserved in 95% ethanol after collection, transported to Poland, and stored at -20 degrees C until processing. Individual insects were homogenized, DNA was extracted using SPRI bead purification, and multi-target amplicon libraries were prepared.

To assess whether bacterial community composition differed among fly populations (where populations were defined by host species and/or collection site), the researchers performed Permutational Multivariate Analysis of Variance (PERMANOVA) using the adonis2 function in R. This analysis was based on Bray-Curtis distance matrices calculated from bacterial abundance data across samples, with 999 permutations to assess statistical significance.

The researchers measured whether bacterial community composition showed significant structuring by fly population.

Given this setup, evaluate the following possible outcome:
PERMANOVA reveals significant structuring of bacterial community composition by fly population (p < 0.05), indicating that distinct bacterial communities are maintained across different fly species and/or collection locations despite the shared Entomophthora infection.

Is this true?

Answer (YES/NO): YES